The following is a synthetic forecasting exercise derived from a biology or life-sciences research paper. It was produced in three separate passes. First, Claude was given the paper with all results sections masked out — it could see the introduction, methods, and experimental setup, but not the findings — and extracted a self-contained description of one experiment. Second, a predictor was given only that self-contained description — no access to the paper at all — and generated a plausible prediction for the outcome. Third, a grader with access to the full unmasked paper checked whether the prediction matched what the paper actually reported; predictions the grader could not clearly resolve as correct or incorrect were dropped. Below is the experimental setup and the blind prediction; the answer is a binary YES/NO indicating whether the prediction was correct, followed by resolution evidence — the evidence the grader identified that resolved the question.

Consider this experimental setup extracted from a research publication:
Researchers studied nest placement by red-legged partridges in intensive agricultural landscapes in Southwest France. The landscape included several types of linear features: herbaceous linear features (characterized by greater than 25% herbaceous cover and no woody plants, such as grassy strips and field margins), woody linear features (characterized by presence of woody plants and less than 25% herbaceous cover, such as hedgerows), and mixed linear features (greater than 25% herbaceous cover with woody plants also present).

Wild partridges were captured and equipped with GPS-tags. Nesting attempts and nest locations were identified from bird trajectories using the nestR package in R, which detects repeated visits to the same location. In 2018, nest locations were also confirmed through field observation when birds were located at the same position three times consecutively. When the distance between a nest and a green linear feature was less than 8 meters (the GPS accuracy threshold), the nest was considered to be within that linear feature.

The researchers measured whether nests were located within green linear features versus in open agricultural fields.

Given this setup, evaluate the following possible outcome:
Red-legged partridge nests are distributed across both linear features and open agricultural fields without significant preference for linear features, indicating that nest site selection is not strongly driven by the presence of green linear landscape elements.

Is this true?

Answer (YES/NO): NO